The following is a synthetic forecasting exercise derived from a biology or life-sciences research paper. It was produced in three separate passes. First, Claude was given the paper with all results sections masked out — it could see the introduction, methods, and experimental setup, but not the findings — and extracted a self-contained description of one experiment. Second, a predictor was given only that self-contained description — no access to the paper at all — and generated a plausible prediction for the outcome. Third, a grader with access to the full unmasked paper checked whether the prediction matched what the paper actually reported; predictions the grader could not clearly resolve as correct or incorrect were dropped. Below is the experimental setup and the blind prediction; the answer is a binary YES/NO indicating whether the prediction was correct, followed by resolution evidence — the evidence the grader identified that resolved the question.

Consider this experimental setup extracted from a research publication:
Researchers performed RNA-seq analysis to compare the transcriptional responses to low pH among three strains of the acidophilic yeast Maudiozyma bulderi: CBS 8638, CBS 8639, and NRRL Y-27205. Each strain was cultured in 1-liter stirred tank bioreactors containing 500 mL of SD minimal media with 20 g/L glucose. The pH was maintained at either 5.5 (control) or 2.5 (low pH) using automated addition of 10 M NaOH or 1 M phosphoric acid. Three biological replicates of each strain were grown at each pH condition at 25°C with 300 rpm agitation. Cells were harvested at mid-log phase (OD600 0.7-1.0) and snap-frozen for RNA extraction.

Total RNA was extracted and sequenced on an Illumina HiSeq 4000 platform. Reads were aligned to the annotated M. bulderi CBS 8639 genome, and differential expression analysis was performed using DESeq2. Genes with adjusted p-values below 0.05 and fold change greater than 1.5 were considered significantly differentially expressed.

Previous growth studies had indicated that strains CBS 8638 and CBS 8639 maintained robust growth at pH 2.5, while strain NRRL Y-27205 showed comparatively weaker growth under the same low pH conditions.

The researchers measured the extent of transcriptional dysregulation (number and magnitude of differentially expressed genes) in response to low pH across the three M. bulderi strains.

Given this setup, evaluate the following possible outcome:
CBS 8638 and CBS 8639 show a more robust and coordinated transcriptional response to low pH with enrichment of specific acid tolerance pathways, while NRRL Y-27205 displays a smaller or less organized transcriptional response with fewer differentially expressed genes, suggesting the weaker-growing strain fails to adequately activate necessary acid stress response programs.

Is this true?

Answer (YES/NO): NO